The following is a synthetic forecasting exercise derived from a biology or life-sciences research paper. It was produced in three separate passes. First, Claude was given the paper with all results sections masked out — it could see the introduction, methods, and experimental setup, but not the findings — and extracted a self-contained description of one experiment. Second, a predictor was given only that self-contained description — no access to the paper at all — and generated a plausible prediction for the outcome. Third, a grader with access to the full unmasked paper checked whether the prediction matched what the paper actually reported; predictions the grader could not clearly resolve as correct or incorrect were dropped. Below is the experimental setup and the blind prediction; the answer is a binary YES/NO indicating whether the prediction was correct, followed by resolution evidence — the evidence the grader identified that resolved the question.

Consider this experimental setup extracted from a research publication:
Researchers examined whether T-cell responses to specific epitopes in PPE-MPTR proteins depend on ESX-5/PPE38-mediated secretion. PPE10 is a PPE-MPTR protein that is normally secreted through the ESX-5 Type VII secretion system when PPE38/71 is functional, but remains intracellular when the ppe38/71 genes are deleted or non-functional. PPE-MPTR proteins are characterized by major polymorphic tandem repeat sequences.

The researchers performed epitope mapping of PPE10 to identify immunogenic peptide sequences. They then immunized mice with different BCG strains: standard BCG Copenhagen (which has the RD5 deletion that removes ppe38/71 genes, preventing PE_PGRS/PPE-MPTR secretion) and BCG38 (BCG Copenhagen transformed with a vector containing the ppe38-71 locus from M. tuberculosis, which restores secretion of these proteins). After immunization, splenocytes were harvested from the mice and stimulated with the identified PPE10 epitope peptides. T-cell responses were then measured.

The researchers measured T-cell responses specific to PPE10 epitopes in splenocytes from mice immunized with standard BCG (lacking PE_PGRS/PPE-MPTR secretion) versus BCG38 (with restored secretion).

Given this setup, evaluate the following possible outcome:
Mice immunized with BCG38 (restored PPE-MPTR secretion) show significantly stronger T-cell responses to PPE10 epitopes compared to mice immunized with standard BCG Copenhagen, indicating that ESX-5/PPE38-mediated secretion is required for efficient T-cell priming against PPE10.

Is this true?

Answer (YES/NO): YES